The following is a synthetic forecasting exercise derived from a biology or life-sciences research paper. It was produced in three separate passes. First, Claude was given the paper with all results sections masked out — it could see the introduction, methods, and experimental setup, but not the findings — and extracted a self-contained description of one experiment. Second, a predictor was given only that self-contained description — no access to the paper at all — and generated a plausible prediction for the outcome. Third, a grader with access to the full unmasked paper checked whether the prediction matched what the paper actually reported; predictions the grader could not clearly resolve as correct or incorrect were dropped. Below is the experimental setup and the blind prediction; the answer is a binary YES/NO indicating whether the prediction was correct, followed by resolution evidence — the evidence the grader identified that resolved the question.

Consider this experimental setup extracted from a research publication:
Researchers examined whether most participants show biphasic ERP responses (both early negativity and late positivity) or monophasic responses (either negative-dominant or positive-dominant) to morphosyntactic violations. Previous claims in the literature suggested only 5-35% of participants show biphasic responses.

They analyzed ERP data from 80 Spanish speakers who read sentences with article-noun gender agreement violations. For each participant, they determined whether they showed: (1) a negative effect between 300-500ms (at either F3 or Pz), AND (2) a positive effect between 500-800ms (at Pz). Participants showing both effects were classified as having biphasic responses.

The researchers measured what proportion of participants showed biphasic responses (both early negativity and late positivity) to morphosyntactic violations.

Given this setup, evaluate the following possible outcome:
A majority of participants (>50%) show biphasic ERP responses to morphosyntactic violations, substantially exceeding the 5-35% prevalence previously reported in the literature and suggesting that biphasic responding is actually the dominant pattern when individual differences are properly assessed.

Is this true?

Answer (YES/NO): YES